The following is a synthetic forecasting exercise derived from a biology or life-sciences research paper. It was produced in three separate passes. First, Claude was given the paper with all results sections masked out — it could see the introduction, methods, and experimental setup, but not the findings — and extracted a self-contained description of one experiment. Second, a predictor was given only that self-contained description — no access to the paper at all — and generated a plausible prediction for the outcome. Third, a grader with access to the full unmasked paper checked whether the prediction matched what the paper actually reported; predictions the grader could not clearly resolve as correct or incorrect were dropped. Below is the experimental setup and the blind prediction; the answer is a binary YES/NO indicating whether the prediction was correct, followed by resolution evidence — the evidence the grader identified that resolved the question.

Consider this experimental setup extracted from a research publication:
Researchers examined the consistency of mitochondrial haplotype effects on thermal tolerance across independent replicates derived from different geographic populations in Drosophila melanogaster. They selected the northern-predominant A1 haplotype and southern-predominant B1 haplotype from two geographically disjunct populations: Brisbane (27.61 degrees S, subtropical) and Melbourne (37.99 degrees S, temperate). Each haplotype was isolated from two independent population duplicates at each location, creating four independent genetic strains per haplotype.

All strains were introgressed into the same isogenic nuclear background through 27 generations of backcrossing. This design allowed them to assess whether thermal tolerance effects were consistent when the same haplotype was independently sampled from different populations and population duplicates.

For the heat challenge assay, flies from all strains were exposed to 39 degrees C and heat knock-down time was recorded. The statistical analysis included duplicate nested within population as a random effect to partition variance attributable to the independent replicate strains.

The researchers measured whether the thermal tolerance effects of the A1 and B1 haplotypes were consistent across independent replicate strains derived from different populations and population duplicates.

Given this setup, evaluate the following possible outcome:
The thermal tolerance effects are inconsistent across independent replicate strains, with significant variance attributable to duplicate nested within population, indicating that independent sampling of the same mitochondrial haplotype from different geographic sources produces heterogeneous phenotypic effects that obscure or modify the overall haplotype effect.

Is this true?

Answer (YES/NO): NO